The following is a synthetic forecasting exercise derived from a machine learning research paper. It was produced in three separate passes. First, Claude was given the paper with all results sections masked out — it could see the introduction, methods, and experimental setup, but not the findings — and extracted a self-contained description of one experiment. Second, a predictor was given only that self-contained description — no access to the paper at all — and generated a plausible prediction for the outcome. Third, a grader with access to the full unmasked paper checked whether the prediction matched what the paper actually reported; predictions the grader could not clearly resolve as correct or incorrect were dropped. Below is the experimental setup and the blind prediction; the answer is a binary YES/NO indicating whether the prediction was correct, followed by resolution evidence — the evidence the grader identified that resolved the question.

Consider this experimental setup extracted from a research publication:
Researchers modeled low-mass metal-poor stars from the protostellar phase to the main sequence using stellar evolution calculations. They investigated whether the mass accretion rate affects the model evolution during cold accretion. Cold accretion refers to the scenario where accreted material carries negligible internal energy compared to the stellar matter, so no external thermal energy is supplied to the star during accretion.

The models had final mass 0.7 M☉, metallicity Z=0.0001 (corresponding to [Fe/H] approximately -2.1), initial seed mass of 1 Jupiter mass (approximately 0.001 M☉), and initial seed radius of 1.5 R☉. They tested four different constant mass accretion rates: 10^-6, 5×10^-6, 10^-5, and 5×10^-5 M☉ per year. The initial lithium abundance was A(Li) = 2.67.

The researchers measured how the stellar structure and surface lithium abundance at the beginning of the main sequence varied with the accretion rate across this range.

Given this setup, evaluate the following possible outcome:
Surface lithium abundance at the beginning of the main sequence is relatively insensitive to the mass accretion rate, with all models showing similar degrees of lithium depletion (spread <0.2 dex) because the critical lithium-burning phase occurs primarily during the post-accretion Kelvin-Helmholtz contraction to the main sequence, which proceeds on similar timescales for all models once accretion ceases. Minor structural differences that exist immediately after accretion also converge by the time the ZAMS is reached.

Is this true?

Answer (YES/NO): NO